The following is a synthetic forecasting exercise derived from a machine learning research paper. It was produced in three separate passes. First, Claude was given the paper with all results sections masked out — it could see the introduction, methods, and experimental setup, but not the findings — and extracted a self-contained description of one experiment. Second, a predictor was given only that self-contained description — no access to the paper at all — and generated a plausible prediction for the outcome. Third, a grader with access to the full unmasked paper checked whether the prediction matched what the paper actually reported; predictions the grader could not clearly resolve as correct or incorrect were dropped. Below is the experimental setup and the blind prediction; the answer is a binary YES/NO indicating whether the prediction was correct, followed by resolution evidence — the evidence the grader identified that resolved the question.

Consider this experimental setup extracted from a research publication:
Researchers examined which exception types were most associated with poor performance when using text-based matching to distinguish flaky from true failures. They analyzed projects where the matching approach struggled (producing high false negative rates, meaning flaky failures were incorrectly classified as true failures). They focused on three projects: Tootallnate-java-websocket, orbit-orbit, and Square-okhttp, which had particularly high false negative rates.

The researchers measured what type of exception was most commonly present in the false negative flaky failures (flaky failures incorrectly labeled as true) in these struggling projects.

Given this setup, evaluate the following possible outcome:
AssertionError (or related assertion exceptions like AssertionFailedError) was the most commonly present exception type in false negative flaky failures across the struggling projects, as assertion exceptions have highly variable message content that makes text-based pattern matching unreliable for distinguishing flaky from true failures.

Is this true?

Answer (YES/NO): YES